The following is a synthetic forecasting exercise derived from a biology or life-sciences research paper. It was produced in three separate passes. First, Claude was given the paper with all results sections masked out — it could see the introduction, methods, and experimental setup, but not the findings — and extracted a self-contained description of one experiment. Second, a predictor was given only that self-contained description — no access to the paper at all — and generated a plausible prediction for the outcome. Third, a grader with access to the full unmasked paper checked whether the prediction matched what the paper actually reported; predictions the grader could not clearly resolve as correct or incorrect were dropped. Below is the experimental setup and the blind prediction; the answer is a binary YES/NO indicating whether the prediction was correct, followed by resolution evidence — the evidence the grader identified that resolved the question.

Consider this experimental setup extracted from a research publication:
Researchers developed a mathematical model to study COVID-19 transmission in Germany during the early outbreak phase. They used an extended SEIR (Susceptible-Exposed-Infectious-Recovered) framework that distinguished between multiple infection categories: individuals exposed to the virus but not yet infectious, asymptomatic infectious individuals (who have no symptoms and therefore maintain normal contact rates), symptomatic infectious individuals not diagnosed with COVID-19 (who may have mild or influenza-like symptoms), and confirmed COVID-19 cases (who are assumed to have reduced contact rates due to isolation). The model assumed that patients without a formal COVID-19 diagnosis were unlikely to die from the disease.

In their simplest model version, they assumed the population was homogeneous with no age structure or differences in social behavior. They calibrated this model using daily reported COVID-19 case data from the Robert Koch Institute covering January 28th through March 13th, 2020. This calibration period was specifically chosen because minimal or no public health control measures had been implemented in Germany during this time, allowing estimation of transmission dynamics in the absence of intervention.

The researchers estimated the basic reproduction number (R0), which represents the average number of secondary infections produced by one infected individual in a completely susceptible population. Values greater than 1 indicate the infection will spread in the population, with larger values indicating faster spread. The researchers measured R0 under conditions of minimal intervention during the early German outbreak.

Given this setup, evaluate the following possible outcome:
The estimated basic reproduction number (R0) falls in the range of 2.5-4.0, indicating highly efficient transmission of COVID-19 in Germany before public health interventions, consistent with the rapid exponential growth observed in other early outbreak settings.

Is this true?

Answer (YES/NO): NO